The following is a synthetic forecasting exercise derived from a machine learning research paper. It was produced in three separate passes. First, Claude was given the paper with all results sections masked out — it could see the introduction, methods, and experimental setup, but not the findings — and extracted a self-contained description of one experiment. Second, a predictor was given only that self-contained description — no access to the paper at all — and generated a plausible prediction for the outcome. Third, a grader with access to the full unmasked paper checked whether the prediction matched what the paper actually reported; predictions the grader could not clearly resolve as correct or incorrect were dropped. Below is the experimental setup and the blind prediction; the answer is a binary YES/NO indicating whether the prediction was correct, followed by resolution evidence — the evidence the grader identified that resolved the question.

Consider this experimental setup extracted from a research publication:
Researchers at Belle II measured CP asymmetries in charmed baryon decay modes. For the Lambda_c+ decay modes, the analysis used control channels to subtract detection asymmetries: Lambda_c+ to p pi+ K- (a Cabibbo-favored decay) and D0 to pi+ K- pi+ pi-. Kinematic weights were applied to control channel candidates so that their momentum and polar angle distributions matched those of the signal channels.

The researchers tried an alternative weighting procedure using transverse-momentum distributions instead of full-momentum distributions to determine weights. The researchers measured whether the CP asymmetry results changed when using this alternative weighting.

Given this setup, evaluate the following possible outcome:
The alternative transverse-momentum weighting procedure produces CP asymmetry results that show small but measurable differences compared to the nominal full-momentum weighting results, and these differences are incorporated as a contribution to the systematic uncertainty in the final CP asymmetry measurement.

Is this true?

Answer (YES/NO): NO